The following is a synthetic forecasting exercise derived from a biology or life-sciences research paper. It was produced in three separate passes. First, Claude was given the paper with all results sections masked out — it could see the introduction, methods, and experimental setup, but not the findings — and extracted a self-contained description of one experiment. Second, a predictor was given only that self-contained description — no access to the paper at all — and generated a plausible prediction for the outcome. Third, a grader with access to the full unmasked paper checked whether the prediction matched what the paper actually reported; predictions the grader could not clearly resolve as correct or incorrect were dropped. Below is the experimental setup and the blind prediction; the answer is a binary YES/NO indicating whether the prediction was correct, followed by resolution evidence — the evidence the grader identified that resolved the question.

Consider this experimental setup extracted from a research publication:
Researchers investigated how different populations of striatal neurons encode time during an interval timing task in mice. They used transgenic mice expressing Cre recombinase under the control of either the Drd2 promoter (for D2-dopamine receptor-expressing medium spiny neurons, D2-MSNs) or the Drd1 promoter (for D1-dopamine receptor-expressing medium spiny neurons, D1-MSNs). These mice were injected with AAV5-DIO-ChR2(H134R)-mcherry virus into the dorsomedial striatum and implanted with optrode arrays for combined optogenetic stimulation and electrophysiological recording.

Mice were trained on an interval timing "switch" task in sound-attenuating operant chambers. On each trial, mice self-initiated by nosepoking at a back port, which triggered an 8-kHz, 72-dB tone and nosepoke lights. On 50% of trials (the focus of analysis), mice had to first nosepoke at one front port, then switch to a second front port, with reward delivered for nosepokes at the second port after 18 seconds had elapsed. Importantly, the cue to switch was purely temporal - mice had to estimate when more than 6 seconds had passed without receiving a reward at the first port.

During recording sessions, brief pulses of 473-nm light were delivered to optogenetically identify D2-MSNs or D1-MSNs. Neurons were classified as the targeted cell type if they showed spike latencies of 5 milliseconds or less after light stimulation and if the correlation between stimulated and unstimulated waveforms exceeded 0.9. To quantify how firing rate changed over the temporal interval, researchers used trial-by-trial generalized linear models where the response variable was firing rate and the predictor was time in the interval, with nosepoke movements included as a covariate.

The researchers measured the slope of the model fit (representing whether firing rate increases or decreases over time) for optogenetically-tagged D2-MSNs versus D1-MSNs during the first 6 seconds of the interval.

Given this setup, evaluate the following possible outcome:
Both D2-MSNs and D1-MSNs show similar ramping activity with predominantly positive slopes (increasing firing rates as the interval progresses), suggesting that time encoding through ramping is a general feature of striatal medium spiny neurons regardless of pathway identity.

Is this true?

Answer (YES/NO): NO